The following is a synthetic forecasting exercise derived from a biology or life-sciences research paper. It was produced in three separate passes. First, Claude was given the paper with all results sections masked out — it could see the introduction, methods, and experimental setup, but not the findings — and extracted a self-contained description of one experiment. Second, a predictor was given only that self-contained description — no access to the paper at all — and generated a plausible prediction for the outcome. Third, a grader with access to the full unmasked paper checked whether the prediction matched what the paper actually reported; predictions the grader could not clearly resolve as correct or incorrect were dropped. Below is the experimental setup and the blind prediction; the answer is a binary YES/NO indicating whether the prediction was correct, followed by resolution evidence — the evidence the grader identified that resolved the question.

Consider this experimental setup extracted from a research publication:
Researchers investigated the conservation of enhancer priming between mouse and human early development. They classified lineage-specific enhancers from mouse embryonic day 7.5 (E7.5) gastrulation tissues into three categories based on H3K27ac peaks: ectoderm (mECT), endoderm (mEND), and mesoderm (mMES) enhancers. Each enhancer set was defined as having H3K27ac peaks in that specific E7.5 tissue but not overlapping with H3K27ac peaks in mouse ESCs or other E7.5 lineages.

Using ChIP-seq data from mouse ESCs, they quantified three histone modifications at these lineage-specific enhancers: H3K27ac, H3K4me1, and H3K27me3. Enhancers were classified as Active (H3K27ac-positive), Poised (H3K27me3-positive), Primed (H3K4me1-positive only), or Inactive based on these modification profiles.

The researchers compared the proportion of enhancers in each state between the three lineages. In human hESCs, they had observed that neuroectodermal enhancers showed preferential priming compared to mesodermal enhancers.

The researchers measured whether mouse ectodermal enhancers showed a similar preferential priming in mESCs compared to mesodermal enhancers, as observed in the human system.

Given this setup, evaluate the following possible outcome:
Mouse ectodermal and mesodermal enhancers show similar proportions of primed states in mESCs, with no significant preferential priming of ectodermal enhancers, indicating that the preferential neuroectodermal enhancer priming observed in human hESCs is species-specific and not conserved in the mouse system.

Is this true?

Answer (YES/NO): NO